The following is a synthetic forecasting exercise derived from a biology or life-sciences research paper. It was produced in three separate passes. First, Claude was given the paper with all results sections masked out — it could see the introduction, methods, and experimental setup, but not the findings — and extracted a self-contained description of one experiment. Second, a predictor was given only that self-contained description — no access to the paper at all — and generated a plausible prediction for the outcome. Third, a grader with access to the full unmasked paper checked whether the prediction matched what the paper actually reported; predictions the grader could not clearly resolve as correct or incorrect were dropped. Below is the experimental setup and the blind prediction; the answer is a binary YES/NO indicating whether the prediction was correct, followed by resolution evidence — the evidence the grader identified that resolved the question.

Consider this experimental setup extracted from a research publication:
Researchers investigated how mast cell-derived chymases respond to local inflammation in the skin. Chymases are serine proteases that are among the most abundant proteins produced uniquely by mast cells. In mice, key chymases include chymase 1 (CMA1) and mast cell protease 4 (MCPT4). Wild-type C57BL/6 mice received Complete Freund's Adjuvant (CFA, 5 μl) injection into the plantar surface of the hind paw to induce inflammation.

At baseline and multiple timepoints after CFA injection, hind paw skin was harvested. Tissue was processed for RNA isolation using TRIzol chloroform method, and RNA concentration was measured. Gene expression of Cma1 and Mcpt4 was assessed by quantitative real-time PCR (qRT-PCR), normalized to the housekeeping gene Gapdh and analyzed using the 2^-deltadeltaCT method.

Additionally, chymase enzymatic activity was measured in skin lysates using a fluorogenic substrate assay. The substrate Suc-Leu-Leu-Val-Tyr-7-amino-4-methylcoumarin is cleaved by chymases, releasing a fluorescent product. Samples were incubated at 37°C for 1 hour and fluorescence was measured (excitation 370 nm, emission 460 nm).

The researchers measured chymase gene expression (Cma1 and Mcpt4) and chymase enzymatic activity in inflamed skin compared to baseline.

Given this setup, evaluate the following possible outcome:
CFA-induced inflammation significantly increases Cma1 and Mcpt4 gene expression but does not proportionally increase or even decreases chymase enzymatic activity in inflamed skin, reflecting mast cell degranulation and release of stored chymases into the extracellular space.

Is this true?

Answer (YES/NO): NO